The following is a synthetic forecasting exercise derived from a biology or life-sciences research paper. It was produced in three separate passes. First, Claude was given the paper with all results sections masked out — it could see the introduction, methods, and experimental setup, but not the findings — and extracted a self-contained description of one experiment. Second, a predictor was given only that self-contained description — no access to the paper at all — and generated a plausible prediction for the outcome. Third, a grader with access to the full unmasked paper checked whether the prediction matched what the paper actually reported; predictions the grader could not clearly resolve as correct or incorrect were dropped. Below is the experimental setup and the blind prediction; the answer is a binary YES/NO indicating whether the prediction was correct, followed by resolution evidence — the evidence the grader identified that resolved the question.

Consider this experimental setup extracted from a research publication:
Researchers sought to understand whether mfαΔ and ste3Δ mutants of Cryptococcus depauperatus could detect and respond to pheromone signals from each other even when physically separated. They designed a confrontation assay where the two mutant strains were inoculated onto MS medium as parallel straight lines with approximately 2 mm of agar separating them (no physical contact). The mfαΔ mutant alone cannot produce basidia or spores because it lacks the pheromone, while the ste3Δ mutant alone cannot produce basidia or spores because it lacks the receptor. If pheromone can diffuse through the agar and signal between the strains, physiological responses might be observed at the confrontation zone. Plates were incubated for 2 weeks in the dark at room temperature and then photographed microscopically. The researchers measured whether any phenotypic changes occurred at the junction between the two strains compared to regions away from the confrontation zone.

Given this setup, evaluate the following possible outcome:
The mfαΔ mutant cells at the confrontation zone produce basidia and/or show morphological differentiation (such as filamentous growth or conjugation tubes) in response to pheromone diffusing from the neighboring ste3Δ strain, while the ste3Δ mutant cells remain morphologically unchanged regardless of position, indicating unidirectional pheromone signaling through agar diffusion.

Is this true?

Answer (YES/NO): NO